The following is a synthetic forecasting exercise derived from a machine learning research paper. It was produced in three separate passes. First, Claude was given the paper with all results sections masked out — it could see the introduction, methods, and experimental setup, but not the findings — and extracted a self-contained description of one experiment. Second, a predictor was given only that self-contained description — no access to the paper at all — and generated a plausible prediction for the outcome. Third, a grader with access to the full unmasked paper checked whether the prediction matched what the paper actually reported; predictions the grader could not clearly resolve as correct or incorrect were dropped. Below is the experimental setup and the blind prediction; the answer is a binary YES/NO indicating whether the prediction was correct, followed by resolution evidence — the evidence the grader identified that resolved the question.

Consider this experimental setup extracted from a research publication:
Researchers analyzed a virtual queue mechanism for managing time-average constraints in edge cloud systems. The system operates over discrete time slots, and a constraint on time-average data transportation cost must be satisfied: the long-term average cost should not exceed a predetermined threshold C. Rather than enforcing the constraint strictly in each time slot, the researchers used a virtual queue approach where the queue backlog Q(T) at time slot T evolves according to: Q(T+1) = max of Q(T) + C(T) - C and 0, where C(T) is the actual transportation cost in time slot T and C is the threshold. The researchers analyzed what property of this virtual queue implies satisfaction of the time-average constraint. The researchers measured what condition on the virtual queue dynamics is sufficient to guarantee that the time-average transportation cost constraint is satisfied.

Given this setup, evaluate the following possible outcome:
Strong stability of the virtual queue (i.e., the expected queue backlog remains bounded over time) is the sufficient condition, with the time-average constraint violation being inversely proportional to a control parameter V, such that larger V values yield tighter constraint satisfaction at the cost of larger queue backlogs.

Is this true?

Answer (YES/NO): NO